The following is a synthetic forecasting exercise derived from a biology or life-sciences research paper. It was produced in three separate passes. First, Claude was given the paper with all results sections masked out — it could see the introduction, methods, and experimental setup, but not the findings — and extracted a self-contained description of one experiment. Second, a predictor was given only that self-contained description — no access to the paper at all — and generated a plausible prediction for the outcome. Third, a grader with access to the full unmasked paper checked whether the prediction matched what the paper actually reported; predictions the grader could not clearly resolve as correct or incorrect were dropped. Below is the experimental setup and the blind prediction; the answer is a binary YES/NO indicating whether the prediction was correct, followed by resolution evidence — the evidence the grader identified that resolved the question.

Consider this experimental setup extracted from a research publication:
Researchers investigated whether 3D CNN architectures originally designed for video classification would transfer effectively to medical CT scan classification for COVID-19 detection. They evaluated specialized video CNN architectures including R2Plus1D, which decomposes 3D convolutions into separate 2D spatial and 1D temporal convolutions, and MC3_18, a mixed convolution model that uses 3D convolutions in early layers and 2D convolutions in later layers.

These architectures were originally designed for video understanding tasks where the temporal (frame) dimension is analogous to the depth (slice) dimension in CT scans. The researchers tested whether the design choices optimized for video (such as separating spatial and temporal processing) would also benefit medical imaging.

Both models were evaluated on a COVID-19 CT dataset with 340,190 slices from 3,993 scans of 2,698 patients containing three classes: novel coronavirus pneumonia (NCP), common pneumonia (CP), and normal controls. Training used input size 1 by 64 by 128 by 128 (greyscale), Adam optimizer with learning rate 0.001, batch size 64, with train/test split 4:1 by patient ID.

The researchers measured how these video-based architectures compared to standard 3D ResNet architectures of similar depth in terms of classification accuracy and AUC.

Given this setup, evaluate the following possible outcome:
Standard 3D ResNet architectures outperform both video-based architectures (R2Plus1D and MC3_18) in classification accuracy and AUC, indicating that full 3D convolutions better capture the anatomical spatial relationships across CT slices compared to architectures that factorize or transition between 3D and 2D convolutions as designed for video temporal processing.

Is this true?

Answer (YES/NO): NO